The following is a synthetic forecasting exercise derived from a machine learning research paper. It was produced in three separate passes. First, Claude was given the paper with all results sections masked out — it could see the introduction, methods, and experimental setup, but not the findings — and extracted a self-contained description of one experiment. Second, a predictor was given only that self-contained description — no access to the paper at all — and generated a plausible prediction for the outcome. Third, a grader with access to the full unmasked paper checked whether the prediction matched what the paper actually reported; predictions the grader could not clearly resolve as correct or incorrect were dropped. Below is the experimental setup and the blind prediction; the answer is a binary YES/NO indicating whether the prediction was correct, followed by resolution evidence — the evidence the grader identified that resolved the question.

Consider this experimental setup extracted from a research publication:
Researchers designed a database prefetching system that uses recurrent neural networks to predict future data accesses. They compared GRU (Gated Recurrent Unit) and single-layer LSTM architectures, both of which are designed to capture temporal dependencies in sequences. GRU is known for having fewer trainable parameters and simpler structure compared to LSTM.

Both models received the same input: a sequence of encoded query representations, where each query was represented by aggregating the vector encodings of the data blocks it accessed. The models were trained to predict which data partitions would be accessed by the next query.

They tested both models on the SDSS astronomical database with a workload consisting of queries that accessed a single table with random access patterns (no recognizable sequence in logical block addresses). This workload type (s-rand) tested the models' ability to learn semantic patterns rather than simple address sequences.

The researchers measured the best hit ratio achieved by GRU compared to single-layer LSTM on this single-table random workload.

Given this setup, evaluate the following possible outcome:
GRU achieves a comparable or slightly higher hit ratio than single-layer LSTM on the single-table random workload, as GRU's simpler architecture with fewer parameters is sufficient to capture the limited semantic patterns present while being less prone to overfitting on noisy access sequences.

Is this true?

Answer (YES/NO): NO